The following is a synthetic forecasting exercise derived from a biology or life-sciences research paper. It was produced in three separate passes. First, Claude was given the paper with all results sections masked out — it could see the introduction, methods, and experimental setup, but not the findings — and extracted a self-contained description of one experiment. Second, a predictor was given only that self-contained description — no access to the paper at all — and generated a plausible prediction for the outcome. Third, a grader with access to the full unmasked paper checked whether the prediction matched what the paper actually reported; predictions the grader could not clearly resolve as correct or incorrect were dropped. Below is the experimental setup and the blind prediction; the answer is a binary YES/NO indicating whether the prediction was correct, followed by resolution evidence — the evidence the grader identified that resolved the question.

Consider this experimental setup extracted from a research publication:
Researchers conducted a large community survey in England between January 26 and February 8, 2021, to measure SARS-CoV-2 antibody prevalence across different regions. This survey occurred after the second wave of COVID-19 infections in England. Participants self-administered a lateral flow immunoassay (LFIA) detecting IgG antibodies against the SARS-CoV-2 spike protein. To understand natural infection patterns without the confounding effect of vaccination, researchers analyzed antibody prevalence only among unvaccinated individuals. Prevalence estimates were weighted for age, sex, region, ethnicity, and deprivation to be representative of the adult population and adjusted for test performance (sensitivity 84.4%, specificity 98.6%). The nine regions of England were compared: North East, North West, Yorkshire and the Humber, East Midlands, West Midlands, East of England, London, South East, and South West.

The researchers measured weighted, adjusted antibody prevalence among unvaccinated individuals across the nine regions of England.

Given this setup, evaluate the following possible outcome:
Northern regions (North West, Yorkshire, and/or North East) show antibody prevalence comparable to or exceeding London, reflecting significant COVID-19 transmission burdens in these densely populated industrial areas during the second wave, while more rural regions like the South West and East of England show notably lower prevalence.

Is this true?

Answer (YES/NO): NO